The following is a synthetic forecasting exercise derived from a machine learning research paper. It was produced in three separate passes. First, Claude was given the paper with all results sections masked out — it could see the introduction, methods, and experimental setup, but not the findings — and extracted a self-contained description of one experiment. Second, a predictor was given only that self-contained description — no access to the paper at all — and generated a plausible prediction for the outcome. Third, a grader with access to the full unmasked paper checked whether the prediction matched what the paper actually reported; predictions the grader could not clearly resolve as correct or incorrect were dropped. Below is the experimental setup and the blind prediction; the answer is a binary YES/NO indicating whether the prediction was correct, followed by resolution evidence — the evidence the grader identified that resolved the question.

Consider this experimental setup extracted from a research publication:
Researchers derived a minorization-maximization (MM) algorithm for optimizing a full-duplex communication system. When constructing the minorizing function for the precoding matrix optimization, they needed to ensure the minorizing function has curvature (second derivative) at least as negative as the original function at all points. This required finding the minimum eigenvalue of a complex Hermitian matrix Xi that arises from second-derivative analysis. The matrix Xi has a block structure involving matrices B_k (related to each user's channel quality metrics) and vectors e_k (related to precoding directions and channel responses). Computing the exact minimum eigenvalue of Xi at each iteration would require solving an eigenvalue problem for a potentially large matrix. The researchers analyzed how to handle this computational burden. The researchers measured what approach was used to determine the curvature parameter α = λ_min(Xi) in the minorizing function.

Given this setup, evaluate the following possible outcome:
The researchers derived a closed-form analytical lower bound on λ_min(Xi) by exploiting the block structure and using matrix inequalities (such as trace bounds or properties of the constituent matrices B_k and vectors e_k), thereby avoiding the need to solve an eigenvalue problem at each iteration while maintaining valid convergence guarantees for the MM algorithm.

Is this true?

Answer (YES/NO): YES